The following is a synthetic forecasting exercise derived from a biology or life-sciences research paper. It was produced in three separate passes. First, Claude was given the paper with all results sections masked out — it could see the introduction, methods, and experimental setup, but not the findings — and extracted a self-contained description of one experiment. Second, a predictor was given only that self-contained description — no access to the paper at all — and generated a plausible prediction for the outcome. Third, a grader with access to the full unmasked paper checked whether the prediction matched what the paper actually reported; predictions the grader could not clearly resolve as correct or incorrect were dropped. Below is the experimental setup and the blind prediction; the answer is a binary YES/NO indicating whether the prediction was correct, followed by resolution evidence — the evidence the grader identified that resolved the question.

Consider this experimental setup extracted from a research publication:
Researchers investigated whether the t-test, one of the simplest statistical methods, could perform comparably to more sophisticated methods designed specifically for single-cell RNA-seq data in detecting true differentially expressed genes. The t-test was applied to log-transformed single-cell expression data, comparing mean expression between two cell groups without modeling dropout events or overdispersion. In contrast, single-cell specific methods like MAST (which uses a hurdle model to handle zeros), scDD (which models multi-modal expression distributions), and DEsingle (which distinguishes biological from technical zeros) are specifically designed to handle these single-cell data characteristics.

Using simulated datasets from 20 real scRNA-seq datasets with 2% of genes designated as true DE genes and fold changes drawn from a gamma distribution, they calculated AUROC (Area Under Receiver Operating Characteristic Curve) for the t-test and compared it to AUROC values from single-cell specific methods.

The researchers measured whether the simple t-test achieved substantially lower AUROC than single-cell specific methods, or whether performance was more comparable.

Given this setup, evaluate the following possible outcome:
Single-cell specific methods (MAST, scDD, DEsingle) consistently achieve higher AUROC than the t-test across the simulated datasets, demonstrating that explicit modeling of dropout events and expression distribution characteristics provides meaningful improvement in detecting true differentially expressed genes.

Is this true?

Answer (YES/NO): NO